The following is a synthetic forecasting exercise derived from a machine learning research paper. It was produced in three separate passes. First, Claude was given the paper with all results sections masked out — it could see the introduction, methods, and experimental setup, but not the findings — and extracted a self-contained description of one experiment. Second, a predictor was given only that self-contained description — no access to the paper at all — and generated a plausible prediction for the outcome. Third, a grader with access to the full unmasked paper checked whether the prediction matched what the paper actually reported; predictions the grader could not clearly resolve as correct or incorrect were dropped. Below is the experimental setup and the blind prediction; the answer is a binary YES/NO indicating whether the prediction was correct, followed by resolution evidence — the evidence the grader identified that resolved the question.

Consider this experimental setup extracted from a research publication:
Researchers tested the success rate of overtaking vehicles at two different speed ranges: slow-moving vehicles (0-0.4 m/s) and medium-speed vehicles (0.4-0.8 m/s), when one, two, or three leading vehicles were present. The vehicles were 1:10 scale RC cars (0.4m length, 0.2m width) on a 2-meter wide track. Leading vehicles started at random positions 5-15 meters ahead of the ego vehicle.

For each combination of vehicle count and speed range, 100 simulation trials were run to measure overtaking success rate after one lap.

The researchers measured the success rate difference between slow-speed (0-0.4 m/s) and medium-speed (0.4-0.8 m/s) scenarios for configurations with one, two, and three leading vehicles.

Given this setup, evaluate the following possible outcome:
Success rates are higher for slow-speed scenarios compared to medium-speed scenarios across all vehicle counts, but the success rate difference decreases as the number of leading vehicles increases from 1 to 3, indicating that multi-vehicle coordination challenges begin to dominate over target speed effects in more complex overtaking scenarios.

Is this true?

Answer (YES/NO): NO